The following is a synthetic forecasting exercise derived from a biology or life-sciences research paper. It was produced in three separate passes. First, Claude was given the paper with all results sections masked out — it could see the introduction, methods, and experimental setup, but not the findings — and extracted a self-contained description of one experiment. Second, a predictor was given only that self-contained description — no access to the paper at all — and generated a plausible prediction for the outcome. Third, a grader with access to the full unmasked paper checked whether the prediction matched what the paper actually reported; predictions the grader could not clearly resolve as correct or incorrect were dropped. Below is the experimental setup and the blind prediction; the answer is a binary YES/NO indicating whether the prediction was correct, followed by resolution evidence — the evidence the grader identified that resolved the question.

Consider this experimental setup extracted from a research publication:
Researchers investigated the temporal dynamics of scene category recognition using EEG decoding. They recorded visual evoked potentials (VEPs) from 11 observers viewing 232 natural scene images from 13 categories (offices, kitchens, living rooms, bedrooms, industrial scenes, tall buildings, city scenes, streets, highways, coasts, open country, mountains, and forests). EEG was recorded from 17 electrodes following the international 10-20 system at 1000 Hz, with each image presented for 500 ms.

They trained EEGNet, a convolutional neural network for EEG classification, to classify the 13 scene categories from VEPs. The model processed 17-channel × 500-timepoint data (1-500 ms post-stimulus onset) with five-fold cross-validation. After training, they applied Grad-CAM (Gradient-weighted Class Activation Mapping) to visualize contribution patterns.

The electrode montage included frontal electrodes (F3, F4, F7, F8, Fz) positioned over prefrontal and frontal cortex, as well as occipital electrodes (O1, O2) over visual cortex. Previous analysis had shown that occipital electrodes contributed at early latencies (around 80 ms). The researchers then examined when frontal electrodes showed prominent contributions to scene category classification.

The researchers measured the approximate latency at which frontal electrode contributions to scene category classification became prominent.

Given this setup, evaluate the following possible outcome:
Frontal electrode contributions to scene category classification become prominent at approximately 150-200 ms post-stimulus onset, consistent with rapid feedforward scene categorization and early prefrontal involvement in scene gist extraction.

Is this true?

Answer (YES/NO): NO